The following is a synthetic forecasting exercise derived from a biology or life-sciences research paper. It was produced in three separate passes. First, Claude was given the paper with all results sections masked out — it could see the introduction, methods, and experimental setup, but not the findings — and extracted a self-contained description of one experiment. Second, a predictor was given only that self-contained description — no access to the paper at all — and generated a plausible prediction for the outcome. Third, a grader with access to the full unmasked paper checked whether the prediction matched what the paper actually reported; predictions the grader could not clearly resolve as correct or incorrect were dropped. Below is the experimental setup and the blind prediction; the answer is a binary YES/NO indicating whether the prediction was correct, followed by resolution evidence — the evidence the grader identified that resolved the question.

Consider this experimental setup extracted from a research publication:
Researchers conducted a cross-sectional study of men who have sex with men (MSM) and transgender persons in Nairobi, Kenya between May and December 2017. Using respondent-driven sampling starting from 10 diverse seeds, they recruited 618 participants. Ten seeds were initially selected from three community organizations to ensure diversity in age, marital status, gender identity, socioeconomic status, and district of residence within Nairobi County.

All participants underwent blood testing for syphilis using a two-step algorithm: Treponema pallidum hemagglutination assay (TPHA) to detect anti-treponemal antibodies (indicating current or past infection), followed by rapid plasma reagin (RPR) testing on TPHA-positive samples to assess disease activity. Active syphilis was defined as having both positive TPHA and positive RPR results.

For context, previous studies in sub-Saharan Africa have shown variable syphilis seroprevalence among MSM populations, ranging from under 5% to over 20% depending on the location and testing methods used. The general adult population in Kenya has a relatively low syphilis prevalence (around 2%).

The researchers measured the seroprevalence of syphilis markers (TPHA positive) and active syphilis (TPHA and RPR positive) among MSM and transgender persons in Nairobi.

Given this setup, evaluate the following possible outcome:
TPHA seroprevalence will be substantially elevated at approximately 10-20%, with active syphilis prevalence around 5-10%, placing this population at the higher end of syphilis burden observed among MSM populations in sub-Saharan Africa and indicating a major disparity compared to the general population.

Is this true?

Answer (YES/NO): NO